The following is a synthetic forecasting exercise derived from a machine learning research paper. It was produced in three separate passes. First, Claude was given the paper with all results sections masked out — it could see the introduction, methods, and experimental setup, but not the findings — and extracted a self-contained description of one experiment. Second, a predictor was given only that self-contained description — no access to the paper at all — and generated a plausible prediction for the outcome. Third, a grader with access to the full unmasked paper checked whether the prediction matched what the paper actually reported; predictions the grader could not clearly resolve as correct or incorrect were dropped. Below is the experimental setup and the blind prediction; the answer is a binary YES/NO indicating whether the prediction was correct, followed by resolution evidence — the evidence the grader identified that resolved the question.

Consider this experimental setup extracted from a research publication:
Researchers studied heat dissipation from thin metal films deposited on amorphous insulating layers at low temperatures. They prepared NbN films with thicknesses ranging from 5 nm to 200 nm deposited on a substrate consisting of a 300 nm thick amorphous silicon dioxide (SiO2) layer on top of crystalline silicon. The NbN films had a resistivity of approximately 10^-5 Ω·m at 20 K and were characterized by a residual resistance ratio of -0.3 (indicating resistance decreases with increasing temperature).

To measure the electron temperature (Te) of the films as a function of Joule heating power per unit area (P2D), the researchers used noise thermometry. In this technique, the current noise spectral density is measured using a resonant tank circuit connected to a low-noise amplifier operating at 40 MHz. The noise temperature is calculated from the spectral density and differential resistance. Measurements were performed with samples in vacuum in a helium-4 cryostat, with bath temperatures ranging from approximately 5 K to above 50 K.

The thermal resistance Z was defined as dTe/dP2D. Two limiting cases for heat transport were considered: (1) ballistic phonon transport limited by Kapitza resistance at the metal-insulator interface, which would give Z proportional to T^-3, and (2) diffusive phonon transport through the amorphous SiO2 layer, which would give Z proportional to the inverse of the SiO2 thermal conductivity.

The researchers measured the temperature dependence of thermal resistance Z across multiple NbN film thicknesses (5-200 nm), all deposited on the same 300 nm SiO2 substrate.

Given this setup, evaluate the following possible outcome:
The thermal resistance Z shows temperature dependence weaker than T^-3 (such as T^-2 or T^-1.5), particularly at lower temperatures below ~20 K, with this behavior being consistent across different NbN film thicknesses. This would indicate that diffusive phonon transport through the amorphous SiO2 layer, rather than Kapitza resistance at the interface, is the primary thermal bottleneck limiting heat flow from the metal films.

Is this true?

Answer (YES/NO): NO